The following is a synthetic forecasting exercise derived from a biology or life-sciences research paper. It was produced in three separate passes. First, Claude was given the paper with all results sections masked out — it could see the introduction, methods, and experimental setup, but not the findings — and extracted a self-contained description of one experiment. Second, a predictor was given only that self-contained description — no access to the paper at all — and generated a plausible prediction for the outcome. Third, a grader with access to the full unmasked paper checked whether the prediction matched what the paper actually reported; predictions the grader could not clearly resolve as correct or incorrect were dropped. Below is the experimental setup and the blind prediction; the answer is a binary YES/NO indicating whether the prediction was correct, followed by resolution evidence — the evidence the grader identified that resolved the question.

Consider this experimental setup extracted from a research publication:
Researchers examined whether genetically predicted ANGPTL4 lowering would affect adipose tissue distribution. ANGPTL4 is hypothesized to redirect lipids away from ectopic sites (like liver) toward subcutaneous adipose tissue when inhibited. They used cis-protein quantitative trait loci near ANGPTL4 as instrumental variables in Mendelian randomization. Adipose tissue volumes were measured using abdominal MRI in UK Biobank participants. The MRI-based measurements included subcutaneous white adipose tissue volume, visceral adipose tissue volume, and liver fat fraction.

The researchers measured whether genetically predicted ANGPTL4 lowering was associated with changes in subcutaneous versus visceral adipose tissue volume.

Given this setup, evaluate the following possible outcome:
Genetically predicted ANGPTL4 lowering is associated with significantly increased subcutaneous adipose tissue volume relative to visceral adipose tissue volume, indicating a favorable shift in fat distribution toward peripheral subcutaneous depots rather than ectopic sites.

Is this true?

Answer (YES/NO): NO